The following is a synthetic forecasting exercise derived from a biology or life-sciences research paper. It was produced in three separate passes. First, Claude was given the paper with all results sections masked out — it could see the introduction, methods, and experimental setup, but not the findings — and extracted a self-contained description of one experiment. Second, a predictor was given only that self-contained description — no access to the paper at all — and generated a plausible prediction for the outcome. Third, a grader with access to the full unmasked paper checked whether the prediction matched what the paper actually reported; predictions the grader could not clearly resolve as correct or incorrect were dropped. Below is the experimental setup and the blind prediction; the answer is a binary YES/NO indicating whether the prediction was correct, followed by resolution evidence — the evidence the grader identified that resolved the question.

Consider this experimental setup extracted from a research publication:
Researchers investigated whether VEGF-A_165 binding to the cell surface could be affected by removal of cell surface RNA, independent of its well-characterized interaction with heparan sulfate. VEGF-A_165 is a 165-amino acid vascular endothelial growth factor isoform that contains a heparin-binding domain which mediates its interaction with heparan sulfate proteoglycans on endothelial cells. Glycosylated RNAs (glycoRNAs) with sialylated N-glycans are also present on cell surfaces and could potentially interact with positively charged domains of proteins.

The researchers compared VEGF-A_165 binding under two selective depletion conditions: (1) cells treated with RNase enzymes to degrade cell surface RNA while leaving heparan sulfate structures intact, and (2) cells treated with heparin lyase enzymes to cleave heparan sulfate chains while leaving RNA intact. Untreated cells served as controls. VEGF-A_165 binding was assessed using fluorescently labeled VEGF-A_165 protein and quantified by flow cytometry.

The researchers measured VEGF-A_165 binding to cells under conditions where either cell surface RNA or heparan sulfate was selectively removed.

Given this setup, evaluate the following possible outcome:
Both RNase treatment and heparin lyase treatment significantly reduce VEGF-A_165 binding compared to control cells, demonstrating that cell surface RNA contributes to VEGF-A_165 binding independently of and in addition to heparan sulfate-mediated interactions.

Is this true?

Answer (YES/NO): NO